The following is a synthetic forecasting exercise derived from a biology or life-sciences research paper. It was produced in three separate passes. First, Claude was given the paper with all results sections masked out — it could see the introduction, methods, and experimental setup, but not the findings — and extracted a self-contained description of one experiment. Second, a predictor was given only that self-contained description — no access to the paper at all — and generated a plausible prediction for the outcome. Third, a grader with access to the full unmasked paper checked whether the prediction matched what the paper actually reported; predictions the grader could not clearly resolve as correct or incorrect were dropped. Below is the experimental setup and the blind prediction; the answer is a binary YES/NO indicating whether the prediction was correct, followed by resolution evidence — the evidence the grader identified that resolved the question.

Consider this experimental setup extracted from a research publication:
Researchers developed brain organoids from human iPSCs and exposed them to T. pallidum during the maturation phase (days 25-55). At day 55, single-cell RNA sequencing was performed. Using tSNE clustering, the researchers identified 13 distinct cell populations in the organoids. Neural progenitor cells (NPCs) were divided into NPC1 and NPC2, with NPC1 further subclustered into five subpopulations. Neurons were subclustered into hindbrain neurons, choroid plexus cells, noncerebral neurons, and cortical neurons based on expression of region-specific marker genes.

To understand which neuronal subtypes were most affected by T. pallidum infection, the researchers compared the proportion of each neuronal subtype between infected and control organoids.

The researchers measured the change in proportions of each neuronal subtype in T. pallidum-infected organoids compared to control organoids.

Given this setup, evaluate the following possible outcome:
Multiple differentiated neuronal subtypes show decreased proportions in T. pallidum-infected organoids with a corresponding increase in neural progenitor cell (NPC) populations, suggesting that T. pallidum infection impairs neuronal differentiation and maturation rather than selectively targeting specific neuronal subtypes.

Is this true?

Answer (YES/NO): NO